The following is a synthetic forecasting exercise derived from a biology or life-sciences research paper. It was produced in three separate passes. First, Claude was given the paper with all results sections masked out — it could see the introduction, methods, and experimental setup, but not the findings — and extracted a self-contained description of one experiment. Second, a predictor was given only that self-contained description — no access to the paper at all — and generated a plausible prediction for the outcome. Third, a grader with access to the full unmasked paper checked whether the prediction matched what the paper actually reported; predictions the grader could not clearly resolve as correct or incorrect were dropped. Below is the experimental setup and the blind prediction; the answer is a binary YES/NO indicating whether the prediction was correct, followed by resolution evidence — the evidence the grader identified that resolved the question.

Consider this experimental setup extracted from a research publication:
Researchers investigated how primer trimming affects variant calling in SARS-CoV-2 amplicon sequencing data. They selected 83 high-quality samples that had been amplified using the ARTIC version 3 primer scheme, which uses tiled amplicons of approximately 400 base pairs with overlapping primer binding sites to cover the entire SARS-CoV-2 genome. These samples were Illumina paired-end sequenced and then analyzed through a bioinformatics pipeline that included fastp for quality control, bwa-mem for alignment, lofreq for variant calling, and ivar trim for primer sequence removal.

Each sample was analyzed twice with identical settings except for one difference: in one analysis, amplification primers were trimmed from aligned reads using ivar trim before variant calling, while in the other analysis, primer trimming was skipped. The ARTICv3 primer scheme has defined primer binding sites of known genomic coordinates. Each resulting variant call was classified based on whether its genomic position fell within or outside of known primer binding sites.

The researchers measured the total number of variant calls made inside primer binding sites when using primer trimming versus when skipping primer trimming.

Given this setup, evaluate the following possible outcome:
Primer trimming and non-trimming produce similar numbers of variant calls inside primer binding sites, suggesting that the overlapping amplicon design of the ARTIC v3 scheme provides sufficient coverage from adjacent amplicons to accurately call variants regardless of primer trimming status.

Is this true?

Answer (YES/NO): NO